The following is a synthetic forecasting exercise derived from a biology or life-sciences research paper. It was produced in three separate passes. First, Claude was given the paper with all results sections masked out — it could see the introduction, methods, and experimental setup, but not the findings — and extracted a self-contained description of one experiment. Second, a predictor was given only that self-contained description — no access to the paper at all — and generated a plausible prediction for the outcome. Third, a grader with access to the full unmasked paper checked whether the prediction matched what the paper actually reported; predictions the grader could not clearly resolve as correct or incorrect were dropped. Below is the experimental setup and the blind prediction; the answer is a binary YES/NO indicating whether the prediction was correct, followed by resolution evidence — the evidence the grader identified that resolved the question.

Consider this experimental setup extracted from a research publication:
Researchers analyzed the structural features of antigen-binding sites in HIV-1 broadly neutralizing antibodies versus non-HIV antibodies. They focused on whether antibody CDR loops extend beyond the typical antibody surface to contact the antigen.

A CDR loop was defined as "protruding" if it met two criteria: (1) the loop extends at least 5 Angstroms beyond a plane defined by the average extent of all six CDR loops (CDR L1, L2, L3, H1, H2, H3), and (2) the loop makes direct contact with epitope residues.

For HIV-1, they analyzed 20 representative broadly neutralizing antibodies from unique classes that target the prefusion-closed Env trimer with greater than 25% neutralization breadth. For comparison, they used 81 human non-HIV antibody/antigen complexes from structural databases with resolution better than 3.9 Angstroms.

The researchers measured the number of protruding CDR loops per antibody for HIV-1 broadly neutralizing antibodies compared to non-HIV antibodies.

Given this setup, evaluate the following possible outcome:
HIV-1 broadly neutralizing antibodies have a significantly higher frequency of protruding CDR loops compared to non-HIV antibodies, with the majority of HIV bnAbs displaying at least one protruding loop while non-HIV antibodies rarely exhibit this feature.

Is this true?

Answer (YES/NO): YES